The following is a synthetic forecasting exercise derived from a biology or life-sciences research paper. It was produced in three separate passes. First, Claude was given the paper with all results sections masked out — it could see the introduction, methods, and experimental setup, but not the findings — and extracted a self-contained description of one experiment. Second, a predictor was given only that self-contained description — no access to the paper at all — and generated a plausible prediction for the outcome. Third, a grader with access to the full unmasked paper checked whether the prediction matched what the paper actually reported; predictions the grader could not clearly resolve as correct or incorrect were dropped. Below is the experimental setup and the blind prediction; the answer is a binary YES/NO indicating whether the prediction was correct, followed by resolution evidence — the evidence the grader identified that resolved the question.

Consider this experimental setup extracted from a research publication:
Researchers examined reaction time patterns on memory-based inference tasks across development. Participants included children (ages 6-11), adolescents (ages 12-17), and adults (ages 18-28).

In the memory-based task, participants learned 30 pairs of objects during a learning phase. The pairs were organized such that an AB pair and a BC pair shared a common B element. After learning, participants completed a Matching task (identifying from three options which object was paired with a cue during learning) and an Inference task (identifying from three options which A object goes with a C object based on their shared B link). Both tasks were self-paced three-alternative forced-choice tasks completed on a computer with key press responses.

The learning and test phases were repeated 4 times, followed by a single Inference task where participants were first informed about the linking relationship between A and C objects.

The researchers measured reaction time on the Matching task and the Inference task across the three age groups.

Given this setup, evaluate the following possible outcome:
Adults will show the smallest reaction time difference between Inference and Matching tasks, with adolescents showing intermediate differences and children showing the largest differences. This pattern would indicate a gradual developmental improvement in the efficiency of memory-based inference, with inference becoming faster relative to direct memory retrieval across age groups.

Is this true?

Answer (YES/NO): NO